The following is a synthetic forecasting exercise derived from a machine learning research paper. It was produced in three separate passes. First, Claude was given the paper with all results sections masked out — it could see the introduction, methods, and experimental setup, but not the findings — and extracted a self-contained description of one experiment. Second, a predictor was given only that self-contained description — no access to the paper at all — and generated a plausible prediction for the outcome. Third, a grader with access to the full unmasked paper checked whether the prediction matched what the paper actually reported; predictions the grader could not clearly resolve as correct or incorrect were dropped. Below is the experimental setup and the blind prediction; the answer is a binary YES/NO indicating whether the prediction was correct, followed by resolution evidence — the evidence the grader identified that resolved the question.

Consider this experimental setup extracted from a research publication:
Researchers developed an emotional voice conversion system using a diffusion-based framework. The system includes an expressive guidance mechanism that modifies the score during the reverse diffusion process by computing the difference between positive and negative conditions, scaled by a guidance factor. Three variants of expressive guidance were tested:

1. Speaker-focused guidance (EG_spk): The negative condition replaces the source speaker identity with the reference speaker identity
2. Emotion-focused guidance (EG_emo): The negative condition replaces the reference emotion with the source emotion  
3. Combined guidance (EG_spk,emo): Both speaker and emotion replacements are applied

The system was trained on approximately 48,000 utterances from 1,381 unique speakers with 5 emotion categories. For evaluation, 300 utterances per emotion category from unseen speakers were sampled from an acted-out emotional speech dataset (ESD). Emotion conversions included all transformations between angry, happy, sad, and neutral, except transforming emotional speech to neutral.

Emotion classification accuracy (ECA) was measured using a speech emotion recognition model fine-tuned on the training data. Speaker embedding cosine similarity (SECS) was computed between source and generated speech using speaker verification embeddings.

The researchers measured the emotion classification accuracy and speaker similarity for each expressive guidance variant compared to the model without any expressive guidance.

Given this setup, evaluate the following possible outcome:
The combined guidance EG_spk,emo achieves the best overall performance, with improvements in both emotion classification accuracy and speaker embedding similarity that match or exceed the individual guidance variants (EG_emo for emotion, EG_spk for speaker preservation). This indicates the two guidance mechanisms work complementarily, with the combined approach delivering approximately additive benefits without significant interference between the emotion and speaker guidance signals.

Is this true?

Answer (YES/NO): NO